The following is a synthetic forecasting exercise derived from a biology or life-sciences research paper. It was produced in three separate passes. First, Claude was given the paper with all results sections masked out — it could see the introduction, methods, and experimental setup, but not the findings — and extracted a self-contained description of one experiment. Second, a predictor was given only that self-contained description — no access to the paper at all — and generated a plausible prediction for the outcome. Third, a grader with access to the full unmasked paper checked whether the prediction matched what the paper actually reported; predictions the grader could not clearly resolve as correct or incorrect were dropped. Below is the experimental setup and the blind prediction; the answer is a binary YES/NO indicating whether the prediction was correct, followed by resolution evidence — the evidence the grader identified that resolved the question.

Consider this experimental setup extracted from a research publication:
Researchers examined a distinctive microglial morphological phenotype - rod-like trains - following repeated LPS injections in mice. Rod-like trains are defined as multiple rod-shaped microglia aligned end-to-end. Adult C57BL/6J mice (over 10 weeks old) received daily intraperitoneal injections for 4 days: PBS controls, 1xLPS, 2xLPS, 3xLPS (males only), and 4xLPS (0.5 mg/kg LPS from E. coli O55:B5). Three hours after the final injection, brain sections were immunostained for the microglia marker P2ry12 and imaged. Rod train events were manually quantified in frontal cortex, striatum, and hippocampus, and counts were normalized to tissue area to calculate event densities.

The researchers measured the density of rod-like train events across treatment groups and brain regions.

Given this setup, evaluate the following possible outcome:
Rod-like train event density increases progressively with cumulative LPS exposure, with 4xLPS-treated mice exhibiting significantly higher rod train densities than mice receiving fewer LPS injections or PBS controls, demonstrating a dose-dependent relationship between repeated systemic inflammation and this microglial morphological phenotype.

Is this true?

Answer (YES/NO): NO